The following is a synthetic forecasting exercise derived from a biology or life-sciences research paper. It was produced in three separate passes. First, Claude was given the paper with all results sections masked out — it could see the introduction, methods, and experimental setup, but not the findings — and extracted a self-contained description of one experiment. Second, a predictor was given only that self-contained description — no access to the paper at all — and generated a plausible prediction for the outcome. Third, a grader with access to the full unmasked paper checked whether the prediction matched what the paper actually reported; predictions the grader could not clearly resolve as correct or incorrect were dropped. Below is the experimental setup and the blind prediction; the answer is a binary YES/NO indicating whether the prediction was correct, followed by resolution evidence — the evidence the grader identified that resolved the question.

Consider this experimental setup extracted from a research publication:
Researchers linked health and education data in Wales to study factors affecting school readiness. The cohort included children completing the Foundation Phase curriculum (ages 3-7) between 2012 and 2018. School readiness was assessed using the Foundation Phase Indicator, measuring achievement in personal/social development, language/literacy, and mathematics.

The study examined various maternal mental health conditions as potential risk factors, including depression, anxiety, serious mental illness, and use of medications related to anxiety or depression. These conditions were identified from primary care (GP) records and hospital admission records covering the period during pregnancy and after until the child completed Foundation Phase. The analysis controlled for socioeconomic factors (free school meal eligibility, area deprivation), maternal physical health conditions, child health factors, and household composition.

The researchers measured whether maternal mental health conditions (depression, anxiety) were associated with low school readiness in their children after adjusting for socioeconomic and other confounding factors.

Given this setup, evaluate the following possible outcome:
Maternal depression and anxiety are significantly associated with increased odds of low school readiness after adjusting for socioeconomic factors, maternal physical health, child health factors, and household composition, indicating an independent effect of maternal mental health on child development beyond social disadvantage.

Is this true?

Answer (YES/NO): NO